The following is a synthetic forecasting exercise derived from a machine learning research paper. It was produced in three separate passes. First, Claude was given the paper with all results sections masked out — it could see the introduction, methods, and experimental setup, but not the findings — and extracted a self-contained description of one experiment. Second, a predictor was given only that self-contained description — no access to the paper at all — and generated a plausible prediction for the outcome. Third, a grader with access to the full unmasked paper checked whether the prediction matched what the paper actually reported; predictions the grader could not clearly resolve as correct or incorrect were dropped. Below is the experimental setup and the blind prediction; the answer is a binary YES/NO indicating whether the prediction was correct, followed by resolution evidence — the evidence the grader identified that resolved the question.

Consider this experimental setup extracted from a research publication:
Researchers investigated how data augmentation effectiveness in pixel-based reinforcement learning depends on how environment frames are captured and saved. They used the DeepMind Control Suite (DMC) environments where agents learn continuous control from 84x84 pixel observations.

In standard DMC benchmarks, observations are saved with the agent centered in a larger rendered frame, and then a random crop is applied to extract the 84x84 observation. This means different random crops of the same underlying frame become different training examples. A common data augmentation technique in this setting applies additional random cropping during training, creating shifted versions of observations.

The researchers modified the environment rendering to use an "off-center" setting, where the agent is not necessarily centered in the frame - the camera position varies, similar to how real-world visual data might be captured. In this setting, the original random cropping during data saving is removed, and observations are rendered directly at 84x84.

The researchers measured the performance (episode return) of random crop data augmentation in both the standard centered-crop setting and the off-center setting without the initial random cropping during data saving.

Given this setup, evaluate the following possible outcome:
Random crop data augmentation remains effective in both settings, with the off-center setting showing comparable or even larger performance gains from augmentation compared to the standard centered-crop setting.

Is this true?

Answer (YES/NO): NO